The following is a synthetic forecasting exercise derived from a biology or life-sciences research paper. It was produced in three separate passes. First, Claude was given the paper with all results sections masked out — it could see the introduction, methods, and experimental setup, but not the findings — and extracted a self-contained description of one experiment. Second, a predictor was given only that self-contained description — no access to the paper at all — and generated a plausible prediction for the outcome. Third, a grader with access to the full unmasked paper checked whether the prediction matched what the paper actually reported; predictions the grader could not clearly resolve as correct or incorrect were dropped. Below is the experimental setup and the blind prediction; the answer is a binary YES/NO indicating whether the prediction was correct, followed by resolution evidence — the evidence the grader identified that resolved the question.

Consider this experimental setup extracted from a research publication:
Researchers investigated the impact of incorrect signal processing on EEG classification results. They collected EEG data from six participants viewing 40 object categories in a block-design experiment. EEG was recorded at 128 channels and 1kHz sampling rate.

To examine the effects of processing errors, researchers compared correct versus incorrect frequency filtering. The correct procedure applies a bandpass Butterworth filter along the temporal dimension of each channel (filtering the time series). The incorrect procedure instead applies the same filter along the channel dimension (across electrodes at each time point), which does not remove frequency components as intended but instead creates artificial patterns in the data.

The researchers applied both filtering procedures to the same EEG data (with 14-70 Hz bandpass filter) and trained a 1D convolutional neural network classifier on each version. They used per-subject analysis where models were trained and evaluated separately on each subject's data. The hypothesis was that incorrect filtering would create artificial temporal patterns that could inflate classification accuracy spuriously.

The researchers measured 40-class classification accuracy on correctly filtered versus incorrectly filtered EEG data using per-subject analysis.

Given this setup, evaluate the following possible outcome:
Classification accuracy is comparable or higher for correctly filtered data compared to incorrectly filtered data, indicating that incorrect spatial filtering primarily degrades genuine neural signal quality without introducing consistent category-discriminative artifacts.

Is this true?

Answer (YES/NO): NO